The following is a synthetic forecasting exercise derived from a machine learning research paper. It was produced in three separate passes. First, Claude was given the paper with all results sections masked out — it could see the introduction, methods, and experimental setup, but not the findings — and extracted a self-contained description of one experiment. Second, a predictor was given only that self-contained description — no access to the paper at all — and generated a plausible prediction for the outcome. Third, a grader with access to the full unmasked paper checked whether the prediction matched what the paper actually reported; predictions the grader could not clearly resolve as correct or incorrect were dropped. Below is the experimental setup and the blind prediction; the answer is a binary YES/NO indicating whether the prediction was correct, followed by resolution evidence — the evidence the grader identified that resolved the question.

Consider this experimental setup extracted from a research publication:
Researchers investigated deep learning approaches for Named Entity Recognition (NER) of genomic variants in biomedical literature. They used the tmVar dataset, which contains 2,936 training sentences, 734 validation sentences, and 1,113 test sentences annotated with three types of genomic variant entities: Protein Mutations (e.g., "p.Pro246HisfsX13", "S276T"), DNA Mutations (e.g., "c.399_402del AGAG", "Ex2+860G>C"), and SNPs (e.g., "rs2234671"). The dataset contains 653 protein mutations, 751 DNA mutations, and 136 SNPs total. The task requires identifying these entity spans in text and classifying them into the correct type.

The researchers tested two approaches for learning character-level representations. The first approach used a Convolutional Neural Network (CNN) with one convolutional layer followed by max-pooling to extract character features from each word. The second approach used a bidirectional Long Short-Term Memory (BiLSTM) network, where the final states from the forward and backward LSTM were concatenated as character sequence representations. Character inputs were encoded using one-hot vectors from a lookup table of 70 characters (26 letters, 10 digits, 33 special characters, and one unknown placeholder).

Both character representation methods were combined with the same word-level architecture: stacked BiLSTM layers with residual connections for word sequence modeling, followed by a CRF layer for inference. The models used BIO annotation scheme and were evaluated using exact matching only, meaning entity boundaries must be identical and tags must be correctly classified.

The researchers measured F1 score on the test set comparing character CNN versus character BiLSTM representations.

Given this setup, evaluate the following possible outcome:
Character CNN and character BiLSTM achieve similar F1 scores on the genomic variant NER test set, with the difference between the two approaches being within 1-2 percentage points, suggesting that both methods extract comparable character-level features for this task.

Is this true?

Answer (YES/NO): YES